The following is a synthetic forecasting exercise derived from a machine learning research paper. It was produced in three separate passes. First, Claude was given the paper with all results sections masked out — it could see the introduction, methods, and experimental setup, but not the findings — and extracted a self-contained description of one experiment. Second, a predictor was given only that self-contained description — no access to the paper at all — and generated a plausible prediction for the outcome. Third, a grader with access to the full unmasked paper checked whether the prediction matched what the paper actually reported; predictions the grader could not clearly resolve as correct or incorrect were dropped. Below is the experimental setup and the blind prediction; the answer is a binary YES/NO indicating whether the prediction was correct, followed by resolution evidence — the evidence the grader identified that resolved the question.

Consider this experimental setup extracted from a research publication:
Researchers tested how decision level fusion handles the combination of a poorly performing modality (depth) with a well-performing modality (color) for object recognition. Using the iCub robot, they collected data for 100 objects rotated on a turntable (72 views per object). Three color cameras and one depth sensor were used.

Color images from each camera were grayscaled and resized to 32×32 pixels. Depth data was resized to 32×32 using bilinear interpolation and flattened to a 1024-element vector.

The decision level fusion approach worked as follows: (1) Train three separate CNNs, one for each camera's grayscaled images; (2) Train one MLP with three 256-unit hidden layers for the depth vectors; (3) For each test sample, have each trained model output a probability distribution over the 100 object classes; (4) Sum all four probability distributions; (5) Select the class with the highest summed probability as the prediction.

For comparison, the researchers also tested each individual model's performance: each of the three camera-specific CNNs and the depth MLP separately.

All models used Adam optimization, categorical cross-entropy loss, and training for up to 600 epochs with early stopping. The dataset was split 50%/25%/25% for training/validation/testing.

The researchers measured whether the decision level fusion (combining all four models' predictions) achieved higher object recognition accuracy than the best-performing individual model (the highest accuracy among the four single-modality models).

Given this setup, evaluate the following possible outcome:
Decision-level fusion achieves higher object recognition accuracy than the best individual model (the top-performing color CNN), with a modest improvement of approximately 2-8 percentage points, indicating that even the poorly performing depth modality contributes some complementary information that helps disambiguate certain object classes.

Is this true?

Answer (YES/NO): NO